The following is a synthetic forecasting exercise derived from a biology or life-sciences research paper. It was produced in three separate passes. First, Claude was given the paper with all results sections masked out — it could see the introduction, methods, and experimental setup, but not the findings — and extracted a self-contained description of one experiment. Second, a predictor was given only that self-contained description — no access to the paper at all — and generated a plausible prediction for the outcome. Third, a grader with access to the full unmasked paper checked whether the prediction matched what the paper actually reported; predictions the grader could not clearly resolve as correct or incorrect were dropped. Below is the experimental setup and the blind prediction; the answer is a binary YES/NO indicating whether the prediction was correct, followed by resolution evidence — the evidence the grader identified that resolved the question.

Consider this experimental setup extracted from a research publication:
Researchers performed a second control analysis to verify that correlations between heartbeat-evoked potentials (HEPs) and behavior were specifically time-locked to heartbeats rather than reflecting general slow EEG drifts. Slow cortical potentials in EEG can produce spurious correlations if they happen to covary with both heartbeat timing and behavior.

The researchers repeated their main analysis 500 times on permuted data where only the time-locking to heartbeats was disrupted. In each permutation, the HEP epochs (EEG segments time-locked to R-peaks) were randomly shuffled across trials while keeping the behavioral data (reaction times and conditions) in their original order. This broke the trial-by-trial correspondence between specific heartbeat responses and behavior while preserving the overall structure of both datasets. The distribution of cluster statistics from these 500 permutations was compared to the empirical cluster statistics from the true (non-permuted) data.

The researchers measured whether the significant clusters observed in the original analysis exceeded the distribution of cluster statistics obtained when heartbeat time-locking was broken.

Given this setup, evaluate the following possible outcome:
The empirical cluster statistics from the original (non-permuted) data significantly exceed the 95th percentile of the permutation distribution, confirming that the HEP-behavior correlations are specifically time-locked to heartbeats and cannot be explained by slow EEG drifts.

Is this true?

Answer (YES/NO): YES